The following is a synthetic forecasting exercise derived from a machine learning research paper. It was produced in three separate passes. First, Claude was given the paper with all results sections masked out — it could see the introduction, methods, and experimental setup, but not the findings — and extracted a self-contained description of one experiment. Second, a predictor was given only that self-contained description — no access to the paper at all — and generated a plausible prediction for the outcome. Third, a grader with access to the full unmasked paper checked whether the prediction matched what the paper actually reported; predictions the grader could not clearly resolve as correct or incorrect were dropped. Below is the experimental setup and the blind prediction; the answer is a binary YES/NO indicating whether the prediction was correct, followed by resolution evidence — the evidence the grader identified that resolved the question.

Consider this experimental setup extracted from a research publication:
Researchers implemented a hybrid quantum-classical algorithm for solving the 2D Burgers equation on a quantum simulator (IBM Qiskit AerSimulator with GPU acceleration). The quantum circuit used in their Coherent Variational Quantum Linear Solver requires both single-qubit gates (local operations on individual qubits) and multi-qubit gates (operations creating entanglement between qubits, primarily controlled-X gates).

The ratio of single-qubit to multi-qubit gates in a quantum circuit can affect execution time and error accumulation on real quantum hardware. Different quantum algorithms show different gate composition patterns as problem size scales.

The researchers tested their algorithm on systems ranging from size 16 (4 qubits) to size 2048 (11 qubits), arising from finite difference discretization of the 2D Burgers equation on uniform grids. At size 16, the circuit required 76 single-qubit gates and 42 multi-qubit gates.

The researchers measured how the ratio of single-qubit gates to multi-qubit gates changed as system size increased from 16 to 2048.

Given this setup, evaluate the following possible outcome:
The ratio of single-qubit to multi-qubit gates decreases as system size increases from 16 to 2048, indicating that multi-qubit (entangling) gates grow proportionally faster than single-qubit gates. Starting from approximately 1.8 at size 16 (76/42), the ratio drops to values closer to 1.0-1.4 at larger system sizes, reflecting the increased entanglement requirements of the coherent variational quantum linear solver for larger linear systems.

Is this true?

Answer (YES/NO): NO